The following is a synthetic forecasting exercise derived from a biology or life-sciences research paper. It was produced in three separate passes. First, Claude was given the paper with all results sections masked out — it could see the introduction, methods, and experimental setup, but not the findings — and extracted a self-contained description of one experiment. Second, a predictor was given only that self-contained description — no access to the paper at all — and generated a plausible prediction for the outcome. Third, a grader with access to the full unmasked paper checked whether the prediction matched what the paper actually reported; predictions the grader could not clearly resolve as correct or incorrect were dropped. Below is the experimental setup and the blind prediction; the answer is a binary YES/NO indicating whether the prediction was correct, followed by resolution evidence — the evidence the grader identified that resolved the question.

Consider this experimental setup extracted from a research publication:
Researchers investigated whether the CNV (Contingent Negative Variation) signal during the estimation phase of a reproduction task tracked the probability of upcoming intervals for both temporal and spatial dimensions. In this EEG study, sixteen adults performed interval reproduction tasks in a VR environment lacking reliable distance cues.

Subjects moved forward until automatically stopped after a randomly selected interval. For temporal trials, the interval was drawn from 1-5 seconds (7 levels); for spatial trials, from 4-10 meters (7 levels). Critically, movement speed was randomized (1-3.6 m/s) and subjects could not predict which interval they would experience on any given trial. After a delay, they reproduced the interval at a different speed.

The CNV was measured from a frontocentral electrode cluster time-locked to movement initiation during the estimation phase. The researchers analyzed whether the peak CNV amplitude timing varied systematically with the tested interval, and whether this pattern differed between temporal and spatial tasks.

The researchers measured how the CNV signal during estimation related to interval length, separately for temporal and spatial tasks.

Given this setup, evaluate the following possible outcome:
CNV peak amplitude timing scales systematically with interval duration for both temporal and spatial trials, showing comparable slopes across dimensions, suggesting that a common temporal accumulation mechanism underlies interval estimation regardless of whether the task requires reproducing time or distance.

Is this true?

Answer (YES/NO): NO